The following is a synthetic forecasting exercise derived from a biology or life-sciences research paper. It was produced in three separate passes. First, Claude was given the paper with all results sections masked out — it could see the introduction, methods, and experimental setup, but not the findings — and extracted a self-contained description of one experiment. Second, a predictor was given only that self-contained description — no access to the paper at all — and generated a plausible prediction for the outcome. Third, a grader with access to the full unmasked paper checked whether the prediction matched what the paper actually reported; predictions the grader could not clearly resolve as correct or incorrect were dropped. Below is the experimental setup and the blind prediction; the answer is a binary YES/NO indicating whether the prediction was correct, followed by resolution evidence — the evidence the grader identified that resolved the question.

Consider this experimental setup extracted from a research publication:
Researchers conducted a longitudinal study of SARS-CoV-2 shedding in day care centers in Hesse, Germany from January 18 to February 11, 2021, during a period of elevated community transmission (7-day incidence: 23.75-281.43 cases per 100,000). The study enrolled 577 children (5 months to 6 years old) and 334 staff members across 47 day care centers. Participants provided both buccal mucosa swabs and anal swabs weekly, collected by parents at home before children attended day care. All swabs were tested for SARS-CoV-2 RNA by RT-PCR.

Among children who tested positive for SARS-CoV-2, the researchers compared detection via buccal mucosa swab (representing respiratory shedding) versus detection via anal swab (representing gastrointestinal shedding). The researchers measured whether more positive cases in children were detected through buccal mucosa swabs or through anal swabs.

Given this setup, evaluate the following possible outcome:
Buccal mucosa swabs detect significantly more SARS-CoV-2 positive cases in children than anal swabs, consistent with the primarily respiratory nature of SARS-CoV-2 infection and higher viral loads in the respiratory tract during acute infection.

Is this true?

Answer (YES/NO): NO